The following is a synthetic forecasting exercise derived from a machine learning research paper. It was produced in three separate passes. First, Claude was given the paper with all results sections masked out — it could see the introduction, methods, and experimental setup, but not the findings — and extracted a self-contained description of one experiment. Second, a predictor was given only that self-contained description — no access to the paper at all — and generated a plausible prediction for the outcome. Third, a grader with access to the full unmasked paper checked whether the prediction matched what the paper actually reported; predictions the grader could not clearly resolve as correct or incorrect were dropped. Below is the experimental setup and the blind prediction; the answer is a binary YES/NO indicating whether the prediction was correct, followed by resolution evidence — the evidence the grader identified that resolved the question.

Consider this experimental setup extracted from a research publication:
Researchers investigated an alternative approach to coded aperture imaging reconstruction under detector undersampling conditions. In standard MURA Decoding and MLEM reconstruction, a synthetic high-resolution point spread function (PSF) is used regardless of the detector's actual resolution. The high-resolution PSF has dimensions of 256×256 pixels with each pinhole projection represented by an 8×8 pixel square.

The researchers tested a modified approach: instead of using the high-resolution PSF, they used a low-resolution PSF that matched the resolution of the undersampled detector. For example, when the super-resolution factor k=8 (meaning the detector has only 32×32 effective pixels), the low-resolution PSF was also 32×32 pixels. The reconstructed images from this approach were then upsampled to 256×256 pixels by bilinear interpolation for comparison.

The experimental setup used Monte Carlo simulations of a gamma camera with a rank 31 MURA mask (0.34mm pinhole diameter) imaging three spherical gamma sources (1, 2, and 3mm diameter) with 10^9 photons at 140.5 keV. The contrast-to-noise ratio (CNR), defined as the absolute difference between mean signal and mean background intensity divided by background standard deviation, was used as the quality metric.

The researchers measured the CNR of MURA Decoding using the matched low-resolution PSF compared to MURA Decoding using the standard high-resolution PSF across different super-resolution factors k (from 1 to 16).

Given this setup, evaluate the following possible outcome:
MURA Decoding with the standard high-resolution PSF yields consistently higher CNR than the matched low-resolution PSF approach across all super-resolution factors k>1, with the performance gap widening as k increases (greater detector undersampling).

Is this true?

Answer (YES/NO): YES